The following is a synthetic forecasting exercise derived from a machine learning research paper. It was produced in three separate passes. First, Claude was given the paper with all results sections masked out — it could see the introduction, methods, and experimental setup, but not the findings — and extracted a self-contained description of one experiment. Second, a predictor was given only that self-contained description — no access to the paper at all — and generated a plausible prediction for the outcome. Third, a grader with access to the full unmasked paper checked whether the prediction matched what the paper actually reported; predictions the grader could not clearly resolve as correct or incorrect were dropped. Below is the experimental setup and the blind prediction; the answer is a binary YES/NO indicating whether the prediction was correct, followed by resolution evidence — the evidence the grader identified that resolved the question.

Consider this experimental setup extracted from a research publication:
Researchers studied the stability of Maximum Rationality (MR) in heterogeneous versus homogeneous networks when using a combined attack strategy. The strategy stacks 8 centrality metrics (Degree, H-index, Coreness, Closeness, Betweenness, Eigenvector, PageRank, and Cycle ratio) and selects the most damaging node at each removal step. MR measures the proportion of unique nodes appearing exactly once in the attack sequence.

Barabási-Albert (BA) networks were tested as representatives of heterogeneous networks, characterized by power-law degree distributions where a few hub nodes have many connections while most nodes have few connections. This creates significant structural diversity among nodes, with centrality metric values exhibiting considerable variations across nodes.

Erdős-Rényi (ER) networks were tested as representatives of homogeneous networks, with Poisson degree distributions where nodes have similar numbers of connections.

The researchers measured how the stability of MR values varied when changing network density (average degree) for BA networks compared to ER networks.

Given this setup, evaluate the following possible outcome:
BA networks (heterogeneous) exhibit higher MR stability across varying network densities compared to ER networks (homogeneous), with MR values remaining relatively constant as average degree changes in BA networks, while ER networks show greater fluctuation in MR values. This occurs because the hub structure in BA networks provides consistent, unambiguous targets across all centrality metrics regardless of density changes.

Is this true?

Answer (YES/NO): YES